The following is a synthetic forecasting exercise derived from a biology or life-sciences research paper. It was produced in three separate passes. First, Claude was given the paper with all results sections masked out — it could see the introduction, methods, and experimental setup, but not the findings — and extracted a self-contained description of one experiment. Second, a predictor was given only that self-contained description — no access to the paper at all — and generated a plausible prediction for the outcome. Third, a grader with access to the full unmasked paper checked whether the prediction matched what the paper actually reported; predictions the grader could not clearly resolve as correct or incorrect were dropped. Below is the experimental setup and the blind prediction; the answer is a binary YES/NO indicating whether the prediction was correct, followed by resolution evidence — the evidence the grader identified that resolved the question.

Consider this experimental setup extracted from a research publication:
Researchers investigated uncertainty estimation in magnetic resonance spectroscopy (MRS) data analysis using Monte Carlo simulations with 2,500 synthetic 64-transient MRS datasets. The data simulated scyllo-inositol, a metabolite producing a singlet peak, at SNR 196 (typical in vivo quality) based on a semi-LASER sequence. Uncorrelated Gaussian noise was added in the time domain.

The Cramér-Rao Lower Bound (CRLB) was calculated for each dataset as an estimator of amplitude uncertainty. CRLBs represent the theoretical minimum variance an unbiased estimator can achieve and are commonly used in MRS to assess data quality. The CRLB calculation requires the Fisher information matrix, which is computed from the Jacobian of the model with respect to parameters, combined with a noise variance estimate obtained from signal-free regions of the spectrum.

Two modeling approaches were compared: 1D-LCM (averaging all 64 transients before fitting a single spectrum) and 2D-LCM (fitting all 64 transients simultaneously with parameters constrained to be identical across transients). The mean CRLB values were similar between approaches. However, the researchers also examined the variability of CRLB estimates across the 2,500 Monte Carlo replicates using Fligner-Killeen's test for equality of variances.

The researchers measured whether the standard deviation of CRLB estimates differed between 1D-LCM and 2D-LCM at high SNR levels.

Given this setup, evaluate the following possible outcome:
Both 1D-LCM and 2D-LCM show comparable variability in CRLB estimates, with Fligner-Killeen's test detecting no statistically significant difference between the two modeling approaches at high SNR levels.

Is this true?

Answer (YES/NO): NO